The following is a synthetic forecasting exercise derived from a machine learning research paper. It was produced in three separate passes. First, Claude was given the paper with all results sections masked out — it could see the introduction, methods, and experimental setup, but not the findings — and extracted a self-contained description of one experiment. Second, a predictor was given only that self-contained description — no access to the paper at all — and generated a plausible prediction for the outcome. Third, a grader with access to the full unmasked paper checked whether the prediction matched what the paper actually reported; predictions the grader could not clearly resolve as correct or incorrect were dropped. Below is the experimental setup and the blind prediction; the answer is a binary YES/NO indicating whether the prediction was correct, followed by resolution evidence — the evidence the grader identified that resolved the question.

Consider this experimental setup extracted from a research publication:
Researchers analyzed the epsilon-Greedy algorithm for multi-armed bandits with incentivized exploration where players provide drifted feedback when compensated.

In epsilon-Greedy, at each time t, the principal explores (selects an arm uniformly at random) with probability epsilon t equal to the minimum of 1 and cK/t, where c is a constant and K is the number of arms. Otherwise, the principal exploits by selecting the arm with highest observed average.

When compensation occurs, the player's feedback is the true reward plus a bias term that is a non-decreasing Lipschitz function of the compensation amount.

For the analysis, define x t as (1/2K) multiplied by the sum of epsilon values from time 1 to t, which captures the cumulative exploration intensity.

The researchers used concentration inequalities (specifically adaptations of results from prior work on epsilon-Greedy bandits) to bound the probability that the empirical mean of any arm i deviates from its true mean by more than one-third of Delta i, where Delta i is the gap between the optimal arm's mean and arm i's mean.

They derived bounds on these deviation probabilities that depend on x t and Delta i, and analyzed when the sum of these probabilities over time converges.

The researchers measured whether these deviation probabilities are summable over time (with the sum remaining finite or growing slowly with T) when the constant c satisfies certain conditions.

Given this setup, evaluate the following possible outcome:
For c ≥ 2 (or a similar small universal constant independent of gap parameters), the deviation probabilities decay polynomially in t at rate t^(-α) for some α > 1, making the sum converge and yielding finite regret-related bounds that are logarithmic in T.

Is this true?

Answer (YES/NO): NO